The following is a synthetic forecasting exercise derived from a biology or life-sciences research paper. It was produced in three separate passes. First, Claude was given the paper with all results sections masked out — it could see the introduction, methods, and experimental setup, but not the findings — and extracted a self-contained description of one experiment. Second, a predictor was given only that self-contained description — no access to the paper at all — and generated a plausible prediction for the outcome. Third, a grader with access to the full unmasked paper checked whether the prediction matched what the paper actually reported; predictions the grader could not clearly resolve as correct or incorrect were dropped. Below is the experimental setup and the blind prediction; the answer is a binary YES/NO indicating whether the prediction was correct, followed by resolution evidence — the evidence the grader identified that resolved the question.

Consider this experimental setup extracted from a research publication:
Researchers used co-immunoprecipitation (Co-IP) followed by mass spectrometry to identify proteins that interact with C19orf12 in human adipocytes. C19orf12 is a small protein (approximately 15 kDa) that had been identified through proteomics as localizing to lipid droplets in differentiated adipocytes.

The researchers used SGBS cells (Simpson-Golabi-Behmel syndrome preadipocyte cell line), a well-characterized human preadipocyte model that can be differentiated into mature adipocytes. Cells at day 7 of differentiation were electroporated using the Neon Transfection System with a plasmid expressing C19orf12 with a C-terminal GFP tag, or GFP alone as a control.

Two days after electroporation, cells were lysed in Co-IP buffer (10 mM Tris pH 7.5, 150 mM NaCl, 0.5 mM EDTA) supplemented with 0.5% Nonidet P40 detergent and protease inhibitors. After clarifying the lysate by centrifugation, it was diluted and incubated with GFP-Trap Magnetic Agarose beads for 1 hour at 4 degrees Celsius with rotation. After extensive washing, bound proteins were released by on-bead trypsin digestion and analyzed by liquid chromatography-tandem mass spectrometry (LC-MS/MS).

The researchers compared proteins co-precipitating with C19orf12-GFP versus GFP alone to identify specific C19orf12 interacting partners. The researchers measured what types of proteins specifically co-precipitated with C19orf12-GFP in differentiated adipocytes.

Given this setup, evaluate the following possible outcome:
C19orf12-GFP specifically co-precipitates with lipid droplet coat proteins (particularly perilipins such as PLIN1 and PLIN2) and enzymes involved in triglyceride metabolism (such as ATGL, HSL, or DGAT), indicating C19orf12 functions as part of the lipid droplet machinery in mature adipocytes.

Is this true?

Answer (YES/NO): NO